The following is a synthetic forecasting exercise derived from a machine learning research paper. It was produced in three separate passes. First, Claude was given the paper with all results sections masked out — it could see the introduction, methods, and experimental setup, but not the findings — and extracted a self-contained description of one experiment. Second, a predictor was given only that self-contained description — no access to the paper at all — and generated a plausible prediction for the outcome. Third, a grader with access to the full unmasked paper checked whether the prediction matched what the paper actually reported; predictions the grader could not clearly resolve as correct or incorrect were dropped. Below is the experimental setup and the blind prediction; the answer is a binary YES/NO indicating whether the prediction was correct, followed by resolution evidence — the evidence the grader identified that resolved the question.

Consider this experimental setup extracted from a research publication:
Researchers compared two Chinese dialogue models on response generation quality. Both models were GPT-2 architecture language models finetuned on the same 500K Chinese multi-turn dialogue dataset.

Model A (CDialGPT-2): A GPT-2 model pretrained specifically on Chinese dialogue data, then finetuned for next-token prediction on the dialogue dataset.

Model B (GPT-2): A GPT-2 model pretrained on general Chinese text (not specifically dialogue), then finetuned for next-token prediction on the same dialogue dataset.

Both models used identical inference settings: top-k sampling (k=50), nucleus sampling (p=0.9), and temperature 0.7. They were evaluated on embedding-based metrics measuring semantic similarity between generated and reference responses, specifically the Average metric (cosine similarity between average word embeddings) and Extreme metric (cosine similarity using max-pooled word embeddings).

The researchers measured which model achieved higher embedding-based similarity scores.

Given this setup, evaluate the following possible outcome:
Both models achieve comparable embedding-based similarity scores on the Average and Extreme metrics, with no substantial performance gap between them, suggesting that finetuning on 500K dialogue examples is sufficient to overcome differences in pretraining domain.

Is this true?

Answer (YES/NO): YES